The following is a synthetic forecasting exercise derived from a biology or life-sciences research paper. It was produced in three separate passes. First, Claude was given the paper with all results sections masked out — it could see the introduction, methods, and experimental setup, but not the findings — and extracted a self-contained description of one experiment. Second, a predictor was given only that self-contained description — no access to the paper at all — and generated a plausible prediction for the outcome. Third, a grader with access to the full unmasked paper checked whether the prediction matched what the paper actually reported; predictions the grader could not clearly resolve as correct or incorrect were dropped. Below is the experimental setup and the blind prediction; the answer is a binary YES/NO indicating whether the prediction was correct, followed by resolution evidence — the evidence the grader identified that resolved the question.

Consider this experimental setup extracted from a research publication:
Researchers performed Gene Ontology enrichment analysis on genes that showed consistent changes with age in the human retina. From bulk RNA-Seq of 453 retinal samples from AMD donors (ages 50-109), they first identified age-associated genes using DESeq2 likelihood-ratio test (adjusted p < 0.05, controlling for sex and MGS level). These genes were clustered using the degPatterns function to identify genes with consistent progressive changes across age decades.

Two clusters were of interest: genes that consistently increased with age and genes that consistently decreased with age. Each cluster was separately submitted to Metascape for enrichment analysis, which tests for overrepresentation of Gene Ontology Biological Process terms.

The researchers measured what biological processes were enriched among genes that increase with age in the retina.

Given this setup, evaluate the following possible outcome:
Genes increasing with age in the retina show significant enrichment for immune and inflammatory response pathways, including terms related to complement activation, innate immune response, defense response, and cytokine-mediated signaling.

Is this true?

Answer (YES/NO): YES